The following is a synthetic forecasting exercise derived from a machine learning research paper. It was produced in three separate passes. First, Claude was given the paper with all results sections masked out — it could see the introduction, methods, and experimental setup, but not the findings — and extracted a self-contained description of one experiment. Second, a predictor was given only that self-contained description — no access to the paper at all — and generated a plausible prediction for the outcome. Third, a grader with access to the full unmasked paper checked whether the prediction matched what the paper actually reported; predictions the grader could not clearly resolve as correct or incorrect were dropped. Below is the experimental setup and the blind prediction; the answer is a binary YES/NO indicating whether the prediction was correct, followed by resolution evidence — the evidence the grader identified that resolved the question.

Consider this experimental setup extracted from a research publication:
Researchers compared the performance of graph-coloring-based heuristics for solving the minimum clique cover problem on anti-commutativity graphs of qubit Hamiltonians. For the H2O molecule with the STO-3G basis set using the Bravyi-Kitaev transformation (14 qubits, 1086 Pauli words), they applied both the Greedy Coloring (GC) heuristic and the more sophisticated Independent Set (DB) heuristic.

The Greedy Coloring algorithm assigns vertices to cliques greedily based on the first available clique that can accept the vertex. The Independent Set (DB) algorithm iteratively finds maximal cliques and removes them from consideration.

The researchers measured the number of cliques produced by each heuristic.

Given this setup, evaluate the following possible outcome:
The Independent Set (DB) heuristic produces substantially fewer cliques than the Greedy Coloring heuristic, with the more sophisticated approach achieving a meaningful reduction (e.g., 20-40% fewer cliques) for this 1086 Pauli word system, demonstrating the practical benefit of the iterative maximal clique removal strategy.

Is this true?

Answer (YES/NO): YES